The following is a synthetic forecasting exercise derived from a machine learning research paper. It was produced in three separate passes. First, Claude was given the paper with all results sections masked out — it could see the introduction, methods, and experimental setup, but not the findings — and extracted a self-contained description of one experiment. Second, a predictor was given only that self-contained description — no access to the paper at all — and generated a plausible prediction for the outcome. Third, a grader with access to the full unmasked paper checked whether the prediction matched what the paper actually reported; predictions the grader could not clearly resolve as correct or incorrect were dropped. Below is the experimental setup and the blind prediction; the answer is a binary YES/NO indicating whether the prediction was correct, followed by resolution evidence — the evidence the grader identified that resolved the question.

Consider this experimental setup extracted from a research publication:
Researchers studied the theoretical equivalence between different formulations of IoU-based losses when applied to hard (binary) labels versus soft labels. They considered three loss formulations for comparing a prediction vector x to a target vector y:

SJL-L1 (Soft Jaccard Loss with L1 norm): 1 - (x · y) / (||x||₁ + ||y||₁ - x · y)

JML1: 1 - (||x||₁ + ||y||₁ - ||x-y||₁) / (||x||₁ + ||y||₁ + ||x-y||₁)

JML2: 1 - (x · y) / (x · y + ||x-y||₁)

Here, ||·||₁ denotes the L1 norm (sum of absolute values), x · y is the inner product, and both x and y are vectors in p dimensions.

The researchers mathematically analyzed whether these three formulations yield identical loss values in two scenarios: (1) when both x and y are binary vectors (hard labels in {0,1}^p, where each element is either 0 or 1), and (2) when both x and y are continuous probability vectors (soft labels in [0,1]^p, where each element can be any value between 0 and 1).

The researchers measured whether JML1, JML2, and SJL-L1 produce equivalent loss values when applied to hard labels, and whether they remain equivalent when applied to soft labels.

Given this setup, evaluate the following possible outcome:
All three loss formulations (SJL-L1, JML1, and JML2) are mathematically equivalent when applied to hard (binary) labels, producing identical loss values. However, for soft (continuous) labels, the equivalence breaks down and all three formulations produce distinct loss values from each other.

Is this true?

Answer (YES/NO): YES